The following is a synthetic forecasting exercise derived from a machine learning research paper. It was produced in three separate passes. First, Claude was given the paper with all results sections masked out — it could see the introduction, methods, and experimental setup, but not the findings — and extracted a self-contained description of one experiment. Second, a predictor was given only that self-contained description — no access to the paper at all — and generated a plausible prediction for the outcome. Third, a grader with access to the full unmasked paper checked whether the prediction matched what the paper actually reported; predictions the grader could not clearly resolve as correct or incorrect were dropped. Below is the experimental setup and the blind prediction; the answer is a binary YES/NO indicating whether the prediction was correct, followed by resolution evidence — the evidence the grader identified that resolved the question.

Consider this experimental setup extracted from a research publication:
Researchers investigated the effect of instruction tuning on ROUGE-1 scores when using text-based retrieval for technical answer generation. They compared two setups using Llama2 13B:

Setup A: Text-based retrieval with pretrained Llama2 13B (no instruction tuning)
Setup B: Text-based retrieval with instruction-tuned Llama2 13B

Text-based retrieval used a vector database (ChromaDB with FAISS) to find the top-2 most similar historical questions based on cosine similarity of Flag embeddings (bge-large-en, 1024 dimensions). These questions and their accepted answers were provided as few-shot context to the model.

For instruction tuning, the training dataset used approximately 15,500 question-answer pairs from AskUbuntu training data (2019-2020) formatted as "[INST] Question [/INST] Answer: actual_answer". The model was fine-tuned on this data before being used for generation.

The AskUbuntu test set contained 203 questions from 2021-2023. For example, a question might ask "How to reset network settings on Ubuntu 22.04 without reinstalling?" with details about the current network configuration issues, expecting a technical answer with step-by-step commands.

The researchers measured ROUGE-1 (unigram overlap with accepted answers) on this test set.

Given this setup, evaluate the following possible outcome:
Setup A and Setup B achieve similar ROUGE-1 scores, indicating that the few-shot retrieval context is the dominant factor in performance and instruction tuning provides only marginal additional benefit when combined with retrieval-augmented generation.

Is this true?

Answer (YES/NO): NO